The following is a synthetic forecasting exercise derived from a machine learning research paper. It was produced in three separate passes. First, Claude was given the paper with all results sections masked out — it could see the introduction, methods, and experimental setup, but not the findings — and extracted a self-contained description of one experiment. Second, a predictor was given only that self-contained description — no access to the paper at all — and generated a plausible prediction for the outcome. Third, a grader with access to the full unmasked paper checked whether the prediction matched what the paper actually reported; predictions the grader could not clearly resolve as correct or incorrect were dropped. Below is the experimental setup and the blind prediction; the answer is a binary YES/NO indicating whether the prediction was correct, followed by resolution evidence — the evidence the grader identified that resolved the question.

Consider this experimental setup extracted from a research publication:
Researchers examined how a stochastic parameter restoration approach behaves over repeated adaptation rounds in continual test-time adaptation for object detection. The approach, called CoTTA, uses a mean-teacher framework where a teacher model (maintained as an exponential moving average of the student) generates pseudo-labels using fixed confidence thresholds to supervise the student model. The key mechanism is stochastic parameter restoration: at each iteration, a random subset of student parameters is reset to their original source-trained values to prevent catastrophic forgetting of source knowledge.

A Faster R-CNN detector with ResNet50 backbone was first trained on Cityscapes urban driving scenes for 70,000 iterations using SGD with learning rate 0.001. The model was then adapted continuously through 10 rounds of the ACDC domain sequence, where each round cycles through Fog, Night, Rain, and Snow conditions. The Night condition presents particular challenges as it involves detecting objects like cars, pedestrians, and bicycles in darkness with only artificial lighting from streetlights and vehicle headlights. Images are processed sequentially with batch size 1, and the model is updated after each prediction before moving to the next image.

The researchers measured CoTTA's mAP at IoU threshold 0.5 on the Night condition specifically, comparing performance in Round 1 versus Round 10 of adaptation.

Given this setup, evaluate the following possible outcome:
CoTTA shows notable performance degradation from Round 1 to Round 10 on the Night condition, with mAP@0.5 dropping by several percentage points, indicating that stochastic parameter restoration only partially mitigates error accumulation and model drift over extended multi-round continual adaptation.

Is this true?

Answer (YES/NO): NO